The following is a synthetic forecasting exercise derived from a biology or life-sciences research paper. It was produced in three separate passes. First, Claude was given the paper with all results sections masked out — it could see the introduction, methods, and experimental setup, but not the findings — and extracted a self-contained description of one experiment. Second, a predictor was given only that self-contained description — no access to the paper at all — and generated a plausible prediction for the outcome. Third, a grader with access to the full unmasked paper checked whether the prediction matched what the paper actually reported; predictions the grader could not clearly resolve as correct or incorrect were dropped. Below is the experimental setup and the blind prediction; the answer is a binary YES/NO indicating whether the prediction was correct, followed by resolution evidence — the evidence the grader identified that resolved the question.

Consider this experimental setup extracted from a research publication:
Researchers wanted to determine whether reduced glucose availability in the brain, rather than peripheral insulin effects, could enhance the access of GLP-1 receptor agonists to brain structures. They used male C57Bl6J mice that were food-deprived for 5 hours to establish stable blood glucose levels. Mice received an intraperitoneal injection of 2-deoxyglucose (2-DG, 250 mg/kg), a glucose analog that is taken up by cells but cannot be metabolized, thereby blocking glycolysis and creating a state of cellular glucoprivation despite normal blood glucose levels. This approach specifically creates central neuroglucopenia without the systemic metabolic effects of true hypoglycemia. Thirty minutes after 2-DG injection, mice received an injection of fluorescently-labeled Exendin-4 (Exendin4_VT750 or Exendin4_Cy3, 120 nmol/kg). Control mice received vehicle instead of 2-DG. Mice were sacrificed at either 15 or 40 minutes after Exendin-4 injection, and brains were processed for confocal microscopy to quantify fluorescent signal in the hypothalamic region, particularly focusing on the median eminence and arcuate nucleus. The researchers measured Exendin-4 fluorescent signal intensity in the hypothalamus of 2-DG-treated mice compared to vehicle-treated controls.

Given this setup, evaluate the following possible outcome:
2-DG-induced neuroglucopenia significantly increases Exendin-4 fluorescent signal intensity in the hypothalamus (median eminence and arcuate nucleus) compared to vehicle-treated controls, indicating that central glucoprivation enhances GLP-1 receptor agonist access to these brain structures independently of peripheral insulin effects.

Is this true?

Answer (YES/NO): NO